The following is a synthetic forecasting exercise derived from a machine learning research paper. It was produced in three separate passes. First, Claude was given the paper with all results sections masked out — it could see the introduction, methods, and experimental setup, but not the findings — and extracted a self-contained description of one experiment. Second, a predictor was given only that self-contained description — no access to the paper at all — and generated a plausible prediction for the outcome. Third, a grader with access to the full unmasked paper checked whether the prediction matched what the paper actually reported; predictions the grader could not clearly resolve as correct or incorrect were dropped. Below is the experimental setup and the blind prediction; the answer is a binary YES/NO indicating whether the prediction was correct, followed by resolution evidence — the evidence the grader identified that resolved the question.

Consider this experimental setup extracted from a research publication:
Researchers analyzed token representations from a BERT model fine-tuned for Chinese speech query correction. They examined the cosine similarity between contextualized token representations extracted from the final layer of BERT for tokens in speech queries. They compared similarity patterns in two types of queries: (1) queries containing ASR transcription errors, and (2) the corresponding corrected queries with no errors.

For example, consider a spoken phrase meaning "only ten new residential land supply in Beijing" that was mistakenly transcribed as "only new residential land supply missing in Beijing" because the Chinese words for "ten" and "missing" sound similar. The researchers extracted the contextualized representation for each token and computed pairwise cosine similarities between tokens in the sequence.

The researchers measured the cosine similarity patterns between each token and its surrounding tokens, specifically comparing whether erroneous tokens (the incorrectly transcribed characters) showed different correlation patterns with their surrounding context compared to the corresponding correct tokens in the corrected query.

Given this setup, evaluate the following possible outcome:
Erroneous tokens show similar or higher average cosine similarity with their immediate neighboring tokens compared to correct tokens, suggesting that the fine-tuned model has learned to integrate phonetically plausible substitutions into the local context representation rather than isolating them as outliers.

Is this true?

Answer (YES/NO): NO